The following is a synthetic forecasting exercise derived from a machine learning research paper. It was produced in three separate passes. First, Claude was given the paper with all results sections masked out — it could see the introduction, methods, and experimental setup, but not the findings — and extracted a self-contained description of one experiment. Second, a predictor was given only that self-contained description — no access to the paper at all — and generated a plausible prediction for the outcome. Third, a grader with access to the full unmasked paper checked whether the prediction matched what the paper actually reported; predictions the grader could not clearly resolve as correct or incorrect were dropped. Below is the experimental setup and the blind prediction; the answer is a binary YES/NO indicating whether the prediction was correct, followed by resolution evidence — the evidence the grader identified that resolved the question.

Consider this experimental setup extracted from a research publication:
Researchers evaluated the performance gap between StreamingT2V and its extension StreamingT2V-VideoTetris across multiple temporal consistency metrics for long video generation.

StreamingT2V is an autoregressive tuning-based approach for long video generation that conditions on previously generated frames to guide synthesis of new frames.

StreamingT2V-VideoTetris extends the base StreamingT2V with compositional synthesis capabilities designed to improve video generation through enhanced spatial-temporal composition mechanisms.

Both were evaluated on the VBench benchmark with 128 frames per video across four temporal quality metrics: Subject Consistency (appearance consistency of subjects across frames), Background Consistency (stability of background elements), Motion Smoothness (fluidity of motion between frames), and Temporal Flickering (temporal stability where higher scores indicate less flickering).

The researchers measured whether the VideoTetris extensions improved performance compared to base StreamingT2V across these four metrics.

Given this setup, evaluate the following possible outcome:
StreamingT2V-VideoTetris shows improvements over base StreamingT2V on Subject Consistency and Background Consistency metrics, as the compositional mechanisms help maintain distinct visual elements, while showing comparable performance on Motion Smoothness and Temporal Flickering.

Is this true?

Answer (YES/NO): NO